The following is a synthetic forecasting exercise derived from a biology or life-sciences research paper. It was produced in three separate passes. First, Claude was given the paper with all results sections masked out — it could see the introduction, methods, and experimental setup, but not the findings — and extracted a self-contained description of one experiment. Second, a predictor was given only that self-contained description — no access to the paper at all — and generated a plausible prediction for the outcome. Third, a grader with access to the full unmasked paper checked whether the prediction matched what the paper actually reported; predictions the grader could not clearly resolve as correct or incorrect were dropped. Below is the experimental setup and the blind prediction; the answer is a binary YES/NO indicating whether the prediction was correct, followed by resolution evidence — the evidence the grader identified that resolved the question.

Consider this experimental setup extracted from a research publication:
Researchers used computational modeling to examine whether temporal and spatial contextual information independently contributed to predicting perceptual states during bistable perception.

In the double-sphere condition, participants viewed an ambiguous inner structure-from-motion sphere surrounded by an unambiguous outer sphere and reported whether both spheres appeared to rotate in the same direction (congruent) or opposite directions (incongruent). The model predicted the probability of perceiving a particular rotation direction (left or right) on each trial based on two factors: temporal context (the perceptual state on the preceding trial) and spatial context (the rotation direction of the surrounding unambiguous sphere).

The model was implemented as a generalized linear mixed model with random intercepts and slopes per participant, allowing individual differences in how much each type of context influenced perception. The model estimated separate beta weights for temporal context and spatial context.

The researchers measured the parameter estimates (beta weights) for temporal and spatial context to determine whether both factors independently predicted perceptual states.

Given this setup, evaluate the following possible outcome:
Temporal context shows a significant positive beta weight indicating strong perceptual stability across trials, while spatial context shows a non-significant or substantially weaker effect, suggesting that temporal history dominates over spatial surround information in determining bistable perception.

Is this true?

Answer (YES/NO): NO